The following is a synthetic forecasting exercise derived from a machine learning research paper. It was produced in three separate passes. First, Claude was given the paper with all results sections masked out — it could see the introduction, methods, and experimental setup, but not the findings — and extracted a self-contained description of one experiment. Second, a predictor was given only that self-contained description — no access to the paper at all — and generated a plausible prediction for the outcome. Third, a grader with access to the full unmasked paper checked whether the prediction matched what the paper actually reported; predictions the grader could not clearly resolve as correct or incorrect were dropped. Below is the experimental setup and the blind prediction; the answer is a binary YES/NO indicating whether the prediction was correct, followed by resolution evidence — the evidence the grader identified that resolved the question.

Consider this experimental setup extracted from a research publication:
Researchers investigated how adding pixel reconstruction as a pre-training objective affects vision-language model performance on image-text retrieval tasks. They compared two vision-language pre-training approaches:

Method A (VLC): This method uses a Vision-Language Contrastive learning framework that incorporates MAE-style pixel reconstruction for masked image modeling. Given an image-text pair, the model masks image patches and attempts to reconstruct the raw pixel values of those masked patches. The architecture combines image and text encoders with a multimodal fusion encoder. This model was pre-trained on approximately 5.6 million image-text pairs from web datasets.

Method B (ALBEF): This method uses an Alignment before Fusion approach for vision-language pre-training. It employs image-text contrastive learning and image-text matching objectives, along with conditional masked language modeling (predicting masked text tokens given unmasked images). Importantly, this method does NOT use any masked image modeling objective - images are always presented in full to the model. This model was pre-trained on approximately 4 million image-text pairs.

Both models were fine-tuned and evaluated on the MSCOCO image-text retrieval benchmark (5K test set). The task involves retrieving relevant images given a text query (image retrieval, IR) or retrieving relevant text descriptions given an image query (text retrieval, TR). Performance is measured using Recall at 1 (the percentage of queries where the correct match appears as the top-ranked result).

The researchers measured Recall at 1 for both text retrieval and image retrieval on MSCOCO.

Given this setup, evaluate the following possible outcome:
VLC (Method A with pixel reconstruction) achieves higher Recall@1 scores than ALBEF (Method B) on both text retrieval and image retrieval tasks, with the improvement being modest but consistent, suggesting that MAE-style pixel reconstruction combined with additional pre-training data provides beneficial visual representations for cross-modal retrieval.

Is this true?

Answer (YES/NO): NO